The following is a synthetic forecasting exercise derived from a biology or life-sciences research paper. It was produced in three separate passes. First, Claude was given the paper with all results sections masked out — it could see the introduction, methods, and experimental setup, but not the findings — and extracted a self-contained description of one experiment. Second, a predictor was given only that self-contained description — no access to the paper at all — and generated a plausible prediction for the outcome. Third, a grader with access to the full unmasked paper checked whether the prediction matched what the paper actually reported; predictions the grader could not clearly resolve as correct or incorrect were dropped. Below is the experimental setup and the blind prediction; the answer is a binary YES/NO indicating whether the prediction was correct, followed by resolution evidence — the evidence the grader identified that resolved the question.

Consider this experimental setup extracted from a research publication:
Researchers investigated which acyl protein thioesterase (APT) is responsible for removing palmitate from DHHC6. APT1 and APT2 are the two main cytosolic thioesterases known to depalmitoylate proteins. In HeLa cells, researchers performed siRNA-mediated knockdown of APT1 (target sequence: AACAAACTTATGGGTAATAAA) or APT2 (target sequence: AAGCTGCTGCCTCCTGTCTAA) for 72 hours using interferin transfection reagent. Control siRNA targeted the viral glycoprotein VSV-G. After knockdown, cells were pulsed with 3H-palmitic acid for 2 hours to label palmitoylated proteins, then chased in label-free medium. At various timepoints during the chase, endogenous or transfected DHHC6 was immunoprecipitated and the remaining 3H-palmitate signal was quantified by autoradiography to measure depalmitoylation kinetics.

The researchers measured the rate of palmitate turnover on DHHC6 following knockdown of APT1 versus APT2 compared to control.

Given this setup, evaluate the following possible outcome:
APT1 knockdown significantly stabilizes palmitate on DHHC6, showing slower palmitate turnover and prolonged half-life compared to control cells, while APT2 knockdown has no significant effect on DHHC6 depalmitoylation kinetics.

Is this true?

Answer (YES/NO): NO